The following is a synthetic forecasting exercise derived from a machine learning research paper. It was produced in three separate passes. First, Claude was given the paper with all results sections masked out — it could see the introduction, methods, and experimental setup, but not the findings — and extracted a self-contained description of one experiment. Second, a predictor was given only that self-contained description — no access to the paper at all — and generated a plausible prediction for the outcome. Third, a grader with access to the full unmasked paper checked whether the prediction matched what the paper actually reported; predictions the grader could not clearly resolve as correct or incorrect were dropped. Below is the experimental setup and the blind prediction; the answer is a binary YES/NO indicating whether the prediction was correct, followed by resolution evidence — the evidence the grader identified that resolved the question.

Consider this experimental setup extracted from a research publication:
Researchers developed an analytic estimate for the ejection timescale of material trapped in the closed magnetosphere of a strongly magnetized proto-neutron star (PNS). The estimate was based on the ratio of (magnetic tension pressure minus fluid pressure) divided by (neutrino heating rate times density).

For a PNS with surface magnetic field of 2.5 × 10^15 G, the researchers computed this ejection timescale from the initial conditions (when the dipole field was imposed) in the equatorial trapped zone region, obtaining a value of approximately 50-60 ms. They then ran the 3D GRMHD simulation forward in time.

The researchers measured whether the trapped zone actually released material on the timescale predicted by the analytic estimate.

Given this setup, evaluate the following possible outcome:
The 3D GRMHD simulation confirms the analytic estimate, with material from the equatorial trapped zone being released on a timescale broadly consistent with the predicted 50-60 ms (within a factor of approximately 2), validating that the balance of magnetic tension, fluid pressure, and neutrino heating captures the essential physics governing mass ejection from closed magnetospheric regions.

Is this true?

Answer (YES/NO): YES